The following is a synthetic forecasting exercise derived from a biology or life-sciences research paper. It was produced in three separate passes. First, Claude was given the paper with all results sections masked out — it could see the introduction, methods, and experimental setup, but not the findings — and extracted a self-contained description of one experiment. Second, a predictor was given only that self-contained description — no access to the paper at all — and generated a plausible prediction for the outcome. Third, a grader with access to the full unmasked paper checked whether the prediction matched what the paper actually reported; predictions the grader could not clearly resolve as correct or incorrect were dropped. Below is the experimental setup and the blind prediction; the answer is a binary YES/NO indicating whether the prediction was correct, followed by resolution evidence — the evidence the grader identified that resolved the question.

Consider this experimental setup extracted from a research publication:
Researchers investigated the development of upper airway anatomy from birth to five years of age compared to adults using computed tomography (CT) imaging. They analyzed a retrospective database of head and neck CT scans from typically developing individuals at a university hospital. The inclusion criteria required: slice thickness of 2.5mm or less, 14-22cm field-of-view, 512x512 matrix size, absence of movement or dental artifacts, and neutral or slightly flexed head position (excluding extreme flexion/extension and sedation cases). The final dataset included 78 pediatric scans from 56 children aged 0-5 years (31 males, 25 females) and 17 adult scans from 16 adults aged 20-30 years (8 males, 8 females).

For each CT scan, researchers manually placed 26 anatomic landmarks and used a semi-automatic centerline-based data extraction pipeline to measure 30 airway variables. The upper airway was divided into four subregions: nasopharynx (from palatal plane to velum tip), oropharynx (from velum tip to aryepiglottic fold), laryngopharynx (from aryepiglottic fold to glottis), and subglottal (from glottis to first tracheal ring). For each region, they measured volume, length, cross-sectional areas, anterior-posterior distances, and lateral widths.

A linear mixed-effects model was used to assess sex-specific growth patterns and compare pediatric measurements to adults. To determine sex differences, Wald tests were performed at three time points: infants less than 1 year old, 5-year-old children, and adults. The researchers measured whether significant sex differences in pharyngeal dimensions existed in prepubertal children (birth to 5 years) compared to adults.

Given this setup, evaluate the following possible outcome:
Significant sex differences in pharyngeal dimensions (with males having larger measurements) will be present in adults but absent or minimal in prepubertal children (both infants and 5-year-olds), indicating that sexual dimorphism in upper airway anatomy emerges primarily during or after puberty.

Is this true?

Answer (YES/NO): YES